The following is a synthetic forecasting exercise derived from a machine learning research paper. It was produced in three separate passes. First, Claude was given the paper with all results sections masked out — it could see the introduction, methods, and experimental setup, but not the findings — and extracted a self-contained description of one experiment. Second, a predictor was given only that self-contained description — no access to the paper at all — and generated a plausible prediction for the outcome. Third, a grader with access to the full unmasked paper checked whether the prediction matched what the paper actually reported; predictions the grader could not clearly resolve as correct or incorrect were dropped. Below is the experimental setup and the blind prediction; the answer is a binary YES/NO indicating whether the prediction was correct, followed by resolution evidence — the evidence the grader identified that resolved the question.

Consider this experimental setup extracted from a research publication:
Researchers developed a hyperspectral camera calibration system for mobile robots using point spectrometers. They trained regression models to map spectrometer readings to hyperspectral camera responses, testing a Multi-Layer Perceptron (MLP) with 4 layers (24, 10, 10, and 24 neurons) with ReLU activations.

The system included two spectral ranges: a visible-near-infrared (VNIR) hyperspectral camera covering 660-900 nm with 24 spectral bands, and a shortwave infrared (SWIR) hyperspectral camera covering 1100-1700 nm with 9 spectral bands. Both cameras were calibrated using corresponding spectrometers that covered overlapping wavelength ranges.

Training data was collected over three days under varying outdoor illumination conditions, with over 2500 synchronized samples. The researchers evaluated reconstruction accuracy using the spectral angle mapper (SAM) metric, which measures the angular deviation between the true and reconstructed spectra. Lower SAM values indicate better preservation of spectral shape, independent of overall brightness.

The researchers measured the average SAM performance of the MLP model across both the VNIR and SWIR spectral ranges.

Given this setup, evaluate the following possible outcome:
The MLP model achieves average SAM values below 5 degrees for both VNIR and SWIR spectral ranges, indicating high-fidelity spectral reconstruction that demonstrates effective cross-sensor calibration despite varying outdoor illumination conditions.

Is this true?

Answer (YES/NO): NO